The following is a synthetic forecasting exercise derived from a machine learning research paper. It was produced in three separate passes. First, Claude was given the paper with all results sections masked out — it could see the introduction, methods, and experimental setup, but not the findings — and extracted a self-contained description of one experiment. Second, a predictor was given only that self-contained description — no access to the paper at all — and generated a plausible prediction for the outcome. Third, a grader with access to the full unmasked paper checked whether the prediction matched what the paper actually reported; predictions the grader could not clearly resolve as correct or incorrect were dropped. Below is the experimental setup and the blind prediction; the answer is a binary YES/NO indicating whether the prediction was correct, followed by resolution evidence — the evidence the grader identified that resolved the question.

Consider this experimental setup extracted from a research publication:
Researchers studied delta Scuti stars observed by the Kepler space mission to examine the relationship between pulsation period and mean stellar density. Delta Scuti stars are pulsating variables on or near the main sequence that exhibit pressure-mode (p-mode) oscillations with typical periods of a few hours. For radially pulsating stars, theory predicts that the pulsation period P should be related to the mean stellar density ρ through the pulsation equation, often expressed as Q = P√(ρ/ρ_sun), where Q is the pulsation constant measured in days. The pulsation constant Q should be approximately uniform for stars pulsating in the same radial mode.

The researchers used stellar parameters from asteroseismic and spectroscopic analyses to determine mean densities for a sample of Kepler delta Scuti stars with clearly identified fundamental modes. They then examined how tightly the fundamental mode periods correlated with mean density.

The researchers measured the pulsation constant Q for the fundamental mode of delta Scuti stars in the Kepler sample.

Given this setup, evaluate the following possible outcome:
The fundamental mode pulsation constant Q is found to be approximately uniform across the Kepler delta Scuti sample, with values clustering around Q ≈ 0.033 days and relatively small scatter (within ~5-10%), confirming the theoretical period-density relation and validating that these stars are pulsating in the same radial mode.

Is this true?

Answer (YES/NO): YES